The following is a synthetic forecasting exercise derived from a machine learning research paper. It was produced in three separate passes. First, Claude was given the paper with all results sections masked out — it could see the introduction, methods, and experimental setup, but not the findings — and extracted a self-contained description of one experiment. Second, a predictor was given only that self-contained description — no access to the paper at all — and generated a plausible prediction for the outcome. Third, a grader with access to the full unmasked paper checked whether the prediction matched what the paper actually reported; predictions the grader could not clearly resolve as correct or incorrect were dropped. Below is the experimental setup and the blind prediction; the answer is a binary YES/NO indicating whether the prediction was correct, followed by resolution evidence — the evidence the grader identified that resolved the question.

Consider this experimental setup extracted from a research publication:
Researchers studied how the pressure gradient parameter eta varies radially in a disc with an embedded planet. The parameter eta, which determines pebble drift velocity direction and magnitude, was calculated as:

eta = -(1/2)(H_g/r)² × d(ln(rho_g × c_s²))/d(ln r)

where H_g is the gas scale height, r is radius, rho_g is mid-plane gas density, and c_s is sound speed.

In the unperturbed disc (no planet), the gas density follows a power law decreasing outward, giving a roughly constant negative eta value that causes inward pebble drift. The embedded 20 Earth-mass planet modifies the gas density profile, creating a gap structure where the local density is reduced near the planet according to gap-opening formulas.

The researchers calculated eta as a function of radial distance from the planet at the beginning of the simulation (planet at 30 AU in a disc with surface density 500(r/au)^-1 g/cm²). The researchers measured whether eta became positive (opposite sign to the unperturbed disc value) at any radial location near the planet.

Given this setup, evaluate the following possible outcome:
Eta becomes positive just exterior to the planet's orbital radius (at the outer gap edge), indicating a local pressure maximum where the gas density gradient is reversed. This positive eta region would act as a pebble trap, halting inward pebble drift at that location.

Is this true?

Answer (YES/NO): NO